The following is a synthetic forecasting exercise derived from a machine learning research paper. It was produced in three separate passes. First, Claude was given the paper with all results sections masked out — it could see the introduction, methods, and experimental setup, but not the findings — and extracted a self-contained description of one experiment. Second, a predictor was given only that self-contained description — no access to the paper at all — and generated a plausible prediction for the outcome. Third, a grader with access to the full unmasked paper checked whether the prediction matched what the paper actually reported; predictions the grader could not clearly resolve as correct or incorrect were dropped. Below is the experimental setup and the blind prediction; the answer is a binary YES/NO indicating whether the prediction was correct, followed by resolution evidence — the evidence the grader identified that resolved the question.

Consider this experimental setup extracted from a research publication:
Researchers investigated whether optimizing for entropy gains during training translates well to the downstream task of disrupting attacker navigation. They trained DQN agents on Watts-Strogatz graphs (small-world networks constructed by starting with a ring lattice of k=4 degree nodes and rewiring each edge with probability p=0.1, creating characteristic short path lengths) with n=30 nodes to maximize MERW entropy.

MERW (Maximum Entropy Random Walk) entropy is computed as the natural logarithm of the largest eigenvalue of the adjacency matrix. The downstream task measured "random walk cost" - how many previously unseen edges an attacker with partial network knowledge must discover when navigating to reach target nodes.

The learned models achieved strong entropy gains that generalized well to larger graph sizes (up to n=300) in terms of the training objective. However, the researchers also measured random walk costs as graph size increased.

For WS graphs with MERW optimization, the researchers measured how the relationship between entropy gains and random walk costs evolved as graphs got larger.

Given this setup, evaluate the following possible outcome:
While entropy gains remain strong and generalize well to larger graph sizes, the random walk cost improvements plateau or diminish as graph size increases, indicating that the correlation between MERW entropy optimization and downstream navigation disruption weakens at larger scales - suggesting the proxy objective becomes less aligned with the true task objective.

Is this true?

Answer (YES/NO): YES